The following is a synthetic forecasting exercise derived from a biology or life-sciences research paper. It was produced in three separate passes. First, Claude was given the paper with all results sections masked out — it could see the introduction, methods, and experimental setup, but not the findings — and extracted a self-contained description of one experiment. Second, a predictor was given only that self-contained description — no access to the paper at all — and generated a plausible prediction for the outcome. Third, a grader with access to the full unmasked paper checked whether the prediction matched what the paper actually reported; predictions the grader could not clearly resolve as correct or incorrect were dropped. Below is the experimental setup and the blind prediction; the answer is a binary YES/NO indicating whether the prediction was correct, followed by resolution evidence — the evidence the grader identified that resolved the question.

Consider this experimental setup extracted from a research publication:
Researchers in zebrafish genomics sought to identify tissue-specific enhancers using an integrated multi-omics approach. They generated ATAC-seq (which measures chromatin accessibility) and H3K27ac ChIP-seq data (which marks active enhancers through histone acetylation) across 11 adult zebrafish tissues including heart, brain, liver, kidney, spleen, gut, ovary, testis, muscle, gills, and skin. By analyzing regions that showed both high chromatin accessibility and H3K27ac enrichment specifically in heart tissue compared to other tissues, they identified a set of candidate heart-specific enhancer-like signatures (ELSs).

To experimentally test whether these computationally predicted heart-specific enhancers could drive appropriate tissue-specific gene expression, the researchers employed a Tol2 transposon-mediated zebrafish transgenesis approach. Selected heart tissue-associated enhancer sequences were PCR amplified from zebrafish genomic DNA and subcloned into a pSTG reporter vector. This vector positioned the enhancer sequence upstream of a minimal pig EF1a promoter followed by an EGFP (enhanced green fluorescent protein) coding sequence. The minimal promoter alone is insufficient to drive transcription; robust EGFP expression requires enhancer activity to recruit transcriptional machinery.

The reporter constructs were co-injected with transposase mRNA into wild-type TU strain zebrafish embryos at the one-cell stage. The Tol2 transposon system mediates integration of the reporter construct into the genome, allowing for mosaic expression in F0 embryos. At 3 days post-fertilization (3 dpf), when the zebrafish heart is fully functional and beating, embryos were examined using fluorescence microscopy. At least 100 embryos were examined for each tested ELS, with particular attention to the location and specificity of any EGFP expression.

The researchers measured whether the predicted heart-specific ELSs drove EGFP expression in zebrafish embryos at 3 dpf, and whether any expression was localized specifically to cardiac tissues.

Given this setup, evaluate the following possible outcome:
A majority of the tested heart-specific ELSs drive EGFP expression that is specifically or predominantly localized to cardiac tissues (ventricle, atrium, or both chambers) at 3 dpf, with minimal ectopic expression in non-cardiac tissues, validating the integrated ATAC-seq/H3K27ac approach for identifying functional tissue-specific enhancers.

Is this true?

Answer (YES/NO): YES